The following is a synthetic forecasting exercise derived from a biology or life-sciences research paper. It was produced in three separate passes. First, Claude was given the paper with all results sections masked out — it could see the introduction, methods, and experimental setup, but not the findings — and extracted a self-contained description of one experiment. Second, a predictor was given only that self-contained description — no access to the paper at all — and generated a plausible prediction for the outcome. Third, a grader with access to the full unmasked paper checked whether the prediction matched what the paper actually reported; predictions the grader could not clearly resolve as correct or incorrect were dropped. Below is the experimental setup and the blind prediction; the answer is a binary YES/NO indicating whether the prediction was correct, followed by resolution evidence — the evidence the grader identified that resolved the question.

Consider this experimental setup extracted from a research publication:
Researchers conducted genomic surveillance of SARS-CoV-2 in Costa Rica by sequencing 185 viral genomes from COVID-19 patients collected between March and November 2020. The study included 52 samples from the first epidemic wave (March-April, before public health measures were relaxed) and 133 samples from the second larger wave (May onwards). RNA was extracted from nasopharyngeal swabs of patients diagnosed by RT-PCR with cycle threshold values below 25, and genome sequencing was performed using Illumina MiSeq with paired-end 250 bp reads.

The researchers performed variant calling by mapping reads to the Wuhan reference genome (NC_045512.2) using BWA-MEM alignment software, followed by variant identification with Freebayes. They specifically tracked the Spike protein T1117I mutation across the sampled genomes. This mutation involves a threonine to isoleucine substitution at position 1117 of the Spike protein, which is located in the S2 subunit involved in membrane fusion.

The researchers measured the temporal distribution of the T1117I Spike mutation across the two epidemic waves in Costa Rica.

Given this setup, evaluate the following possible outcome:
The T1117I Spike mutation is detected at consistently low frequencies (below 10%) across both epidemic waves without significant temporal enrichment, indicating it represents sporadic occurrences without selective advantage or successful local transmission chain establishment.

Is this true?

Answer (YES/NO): NO